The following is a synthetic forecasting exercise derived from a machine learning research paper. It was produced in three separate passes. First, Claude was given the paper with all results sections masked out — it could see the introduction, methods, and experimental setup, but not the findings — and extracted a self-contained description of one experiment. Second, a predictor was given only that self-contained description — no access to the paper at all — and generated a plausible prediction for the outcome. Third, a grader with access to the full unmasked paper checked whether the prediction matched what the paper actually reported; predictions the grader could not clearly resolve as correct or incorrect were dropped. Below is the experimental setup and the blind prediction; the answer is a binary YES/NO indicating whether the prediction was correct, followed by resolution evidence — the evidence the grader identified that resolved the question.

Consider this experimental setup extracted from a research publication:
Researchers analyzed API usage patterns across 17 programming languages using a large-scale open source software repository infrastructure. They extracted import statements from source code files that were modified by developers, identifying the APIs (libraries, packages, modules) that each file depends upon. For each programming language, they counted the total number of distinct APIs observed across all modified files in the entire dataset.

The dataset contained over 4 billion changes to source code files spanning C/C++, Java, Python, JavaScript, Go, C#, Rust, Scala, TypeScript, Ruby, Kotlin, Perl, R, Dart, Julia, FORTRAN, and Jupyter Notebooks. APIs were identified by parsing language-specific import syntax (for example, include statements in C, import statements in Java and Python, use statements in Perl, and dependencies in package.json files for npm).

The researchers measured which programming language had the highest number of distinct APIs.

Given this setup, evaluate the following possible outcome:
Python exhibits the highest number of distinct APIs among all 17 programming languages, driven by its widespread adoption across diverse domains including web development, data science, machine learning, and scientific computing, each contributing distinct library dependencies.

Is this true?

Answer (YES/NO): NO